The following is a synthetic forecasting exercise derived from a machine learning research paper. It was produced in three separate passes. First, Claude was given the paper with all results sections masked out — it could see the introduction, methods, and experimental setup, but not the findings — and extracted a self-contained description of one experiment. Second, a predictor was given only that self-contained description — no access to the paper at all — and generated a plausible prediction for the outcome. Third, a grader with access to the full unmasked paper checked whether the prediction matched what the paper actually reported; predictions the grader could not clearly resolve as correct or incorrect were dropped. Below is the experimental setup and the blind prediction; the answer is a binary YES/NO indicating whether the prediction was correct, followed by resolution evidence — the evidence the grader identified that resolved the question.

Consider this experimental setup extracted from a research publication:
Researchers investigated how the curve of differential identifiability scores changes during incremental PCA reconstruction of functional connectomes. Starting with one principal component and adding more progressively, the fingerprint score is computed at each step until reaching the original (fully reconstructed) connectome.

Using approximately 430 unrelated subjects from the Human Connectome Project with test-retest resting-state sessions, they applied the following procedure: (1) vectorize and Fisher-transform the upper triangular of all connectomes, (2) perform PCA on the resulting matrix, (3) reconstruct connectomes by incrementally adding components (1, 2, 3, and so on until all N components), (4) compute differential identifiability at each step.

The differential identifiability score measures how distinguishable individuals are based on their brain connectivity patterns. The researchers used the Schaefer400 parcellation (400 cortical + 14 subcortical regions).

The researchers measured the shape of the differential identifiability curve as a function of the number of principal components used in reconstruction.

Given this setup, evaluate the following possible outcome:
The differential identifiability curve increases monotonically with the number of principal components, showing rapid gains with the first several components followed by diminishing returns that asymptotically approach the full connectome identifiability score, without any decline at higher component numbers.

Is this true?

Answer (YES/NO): NO